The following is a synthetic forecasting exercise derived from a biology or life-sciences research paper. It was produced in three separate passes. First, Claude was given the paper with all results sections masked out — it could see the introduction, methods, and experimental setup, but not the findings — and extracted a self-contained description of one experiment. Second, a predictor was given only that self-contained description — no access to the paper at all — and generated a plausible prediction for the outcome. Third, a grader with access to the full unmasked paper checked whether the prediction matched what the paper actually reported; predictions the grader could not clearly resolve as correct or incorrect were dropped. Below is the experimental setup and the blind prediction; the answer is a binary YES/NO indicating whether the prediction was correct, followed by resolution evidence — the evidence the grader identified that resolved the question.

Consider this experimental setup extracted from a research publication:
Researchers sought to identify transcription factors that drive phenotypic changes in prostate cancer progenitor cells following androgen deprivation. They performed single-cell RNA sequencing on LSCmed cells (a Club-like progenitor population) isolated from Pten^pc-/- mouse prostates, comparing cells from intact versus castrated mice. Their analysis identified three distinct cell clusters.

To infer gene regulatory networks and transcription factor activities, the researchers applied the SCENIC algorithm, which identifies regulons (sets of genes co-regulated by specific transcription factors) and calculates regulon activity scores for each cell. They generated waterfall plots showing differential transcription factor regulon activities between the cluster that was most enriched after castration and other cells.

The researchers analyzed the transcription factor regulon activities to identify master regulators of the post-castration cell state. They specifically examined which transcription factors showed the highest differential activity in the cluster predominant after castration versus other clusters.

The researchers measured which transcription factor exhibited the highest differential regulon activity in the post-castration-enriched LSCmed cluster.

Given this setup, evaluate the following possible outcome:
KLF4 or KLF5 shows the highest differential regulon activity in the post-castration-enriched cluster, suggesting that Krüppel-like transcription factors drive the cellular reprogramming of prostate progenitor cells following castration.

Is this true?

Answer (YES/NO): NO